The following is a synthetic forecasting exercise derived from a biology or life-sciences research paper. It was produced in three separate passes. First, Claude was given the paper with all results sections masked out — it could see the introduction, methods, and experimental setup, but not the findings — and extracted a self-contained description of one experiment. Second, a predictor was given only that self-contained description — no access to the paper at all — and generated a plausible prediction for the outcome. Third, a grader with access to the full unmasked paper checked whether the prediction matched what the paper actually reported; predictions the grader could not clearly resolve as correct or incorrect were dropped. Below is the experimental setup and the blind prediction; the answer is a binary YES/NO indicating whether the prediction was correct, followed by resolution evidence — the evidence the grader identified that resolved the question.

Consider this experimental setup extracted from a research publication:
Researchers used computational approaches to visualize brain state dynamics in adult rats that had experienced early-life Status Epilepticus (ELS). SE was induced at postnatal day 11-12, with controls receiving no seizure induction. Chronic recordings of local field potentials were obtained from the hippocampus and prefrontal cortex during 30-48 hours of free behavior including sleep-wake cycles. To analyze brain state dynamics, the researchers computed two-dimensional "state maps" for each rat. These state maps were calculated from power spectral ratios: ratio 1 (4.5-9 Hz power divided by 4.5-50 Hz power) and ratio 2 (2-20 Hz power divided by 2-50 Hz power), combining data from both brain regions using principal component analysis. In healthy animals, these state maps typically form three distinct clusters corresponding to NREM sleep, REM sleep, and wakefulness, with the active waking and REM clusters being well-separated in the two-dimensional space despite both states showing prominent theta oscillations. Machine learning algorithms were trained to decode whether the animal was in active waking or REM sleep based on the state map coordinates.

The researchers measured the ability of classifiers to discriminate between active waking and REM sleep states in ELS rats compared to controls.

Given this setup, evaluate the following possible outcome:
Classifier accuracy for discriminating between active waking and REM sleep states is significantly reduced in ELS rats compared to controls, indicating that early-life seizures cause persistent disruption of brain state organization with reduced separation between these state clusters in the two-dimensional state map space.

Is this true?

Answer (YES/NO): YES